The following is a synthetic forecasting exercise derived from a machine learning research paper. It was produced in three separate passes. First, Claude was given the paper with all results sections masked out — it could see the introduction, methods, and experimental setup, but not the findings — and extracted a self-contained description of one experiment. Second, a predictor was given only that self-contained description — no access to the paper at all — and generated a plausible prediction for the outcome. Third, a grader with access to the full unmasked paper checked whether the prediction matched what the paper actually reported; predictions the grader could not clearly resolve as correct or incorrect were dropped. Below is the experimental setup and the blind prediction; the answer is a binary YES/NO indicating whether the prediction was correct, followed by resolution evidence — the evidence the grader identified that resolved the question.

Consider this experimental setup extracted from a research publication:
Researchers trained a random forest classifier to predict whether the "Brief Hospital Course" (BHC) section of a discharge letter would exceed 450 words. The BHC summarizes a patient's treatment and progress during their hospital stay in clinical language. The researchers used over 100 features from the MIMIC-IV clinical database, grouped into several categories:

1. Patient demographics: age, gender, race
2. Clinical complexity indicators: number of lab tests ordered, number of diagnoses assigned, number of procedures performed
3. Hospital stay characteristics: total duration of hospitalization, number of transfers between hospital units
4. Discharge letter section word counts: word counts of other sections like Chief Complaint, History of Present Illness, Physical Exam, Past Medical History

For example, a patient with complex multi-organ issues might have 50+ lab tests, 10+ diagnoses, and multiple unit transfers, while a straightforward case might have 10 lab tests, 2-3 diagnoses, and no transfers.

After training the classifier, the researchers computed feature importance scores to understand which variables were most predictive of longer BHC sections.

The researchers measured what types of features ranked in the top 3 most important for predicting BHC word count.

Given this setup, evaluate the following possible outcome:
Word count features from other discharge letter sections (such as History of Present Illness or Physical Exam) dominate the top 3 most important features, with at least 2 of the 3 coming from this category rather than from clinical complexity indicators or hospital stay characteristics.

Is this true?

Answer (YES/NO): NO